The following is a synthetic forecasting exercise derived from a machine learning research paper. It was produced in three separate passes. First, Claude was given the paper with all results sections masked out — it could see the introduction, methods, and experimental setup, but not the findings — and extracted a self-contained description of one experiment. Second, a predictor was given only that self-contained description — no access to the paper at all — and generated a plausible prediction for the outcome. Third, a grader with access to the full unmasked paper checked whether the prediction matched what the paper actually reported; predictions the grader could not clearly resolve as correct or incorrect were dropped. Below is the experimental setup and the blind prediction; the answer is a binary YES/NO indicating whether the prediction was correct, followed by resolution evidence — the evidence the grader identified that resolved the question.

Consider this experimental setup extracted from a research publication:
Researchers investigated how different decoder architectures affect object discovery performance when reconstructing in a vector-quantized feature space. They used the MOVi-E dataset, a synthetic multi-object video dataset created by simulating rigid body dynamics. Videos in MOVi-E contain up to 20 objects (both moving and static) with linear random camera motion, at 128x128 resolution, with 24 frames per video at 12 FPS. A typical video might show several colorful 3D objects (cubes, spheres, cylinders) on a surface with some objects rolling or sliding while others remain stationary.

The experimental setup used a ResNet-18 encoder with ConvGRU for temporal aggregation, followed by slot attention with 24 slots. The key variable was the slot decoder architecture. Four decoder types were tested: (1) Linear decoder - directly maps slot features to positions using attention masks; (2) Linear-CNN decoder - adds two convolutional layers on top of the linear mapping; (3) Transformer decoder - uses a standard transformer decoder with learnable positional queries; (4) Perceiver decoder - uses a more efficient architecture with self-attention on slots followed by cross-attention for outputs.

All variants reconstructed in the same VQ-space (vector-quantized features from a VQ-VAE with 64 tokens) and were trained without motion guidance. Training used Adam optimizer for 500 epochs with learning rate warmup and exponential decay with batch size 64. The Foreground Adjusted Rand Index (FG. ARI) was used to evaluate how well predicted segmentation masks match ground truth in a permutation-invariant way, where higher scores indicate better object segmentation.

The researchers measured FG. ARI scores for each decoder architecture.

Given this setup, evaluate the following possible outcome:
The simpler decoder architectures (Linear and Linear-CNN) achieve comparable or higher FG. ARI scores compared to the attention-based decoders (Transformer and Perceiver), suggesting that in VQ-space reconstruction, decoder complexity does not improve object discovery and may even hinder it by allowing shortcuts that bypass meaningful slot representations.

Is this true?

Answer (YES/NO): NO